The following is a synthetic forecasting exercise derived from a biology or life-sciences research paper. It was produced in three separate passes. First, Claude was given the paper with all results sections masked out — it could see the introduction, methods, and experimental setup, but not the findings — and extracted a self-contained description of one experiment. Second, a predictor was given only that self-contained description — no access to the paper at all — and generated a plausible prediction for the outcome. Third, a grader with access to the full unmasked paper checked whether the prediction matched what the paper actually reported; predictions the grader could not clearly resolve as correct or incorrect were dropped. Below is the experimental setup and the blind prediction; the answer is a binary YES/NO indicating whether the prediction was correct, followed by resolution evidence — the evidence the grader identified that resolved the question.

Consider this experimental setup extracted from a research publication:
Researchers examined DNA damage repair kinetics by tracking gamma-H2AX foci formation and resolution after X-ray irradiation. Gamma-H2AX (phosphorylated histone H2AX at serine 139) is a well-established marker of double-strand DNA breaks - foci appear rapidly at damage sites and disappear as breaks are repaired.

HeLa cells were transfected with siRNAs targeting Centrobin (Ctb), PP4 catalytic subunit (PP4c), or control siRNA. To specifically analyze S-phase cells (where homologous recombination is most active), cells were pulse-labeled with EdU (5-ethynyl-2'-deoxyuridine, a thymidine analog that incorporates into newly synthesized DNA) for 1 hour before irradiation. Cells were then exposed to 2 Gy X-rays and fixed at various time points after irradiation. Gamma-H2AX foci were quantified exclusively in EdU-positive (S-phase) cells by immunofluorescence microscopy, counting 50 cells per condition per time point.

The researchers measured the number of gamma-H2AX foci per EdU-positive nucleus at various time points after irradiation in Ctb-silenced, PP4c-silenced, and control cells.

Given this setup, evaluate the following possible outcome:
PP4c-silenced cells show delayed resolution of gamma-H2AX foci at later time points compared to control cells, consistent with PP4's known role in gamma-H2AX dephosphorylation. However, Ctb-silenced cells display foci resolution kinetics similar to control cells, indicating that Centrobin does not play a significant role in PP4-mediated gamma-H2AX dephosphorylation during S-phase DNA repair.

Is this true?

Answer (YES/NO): NO